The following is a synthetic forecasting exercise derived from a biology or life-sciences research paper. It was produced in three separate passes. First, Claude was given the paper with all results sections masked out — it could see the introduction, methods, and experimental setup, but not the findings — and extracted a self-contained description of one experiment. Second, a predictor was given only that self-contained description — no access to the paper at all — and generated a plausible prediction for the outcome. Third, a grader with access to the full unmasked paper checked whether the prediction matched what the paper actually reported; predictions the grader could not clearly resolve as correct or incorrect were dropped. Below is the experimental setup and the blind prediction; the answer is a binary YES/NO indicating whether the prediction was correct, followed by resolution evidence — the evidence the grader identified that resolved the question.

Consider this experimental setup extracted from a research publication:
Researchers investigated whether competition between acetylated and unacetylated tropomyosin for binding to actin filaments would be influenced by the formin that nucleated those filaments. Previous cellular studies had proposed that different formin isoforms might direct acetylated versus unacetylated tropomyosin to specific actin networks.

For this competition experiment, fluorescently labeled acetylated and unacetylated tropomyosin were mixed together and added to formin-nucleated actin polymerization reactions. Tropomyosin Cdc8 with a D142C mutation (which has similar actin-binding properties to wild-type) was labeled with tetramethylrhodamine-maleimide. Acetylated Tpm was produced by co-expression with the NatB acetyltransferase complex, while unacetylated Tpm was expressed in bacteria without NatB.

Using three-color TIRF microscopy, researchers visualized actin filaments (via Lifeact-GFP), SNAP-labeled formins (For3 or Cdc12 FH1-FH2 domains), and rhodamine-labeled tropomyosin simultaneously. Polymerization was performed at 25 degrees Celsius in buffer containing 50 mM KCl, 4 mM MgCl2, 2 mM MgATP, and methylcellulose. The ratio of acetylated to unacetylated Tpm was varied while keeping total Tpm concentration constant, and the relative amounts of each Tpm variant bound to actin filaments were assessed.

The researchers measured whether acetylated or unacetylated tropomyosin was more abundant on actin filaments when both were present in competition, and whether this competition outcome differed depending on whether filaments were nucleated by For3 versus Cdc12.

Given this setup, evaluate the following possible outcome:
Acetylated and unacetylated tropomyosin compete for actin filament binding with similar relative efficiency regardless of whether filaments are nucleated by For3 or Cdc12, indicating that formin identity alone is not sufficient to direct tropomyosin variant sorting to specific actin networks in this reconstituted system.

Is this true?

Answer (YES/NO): YES